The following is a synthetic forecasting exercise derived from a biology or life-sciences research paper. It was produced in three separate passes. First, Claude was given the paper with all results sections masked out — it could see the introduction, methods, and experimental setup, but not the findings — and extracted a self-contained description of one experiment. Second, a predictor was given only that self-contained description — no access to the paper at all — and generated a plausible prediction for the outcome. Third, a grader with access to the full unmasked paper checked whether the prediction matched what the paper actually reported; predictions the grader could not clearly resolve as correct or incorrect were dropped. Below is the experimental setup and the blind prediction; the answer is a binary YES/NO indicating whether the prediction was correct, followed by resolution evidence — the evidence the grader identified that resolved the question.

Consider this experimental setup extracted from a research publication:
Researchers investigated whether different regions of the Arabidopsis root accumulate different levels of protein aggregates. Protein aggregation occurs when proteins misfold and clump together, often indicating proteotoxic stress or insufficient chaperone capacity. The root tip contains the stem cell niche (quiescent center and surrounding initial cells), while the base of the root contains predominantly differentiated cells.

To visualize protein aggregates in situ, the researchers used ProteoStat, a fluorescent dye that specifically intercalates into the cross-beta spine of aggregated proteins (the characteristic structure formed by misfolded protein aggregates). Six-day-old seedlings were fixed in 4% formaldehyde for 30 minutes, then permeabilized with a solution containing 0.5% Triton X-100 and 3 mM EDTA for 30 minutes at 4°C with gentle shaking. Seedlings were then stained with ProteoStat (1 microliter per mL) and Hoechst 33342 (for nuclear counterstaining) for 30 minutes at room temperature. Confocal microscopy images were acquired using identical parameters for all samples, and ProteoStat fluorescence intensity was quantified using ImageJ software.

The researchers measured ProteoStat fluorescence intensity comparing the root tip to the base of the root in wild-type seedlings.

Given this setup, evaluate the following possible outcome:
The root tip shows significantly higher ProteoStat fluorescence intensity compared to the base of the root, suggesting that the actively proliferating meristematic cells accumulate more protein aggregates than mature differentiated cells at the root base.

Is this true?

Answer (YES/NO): NO